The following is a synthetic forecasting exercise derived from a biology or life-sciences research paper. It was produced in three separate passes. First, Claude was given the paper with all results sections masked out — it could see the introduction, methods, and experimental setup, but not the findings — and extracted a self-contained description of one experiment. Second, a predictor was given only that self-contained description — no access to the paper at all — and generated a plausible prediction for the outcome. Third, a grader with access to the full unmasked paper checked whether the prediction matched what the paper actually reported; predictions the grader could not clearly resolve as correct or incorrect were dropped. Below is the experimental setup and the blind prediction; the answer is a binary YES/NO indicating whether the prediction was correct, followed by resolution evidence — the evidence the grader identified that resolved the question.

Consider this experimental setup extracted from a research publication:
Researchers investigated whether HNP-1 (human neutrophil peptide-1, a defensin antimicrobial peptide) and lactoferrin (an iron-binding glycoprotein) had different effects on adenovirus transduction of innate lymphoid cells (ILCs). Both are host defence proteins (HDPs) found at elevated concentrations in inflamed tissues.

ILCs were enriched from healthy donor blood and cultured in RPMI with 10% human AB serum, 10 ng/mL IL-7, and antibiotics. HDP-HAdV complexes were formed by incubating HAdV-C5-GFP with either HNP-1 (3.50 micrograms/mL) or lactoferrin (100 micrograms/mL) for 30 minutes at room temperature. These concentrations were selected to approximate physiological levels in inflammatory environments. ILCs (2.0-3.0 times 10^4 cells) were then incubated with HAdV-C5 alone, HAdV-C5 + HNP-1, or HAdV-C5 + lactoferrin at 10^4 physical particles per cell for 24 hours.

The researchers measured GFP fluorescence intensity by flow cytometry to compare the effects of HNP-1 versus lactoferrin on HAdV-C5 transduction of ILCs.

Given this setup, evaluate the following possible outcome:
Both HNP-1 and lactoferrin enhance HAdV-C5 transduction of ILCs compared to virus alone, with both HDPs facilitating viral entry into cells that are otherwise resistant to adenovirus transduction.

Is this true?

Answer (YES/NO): NO